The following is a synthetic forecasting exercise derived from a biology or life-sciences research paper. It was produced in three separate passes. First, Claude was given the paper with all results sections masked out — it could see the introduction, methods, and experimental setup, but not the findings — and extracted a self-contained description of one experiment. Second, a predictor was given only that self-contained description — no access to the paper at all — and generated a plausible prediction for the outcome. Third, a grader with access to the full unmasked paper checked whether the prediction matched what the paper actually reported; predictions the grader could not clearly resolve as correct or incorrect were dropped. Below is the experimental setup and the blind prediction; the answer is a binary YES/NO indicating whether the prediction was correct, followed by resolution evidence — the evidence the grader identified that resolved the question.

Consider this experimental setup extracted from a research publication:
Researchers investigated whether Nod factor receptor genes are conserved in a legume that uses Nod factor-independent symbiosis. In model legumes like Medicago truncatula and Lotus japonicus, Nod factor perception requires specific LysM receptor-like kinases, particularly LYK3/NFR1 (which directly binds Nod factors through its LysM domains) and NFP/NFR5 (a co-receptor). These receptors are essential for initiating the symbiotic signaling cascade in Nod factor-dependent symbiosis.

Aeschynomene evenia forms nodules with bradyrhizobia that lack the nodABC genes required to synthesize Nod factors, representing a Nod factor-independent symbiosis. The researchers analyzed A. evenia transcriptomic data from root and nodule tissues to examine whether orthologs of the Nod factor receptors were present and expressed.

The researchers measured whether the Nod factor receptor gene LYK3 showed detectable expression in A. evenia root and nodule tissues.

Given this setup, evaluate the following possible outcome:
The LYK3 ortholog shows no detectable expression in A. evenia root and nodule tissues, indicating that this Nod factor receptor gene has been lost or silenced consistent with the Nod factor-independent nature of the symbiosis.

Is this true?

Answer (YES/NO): NO